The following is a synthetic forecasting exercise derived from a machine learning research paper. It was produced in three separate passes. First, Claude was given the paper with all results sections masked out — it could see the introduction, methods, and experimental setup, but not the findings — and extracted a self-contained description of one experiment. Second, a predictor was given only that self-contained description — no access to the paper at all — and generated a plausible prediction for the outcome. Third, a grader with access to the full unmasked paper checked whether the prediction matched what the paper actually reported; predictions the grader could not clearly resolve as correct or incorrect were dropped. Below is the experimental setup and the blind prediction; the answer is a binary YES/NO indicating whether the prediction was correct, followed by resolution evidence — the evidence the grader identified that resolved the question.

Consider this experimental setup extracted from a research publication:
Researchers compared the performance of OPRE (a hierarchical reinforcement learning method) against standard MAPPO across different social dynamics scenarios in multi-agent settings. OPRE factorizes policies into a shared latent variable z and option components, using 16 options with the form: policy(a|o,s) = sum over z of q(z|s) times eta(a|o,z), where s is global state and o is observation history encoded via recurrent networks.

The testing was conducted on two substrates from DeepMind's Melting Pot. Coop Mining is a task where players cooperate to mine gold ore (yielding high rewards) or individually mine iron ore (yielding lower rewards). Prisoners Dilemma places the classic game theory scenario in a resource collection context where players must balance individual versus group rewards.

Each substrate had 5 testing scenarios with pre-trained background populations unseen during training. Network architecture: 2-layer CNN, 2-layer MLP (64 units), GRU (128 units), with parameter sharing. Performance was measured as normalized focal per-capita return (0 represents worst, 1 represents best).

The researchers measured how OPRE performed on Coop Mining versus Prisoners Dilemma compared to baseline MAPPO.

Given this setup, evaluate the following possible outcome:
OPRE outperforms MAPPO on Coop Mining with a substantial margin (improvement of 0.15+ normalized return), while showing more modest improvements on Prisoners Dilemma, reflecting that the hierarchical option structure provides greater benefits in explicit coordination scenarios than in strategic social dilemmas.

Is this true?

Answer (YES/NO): NO